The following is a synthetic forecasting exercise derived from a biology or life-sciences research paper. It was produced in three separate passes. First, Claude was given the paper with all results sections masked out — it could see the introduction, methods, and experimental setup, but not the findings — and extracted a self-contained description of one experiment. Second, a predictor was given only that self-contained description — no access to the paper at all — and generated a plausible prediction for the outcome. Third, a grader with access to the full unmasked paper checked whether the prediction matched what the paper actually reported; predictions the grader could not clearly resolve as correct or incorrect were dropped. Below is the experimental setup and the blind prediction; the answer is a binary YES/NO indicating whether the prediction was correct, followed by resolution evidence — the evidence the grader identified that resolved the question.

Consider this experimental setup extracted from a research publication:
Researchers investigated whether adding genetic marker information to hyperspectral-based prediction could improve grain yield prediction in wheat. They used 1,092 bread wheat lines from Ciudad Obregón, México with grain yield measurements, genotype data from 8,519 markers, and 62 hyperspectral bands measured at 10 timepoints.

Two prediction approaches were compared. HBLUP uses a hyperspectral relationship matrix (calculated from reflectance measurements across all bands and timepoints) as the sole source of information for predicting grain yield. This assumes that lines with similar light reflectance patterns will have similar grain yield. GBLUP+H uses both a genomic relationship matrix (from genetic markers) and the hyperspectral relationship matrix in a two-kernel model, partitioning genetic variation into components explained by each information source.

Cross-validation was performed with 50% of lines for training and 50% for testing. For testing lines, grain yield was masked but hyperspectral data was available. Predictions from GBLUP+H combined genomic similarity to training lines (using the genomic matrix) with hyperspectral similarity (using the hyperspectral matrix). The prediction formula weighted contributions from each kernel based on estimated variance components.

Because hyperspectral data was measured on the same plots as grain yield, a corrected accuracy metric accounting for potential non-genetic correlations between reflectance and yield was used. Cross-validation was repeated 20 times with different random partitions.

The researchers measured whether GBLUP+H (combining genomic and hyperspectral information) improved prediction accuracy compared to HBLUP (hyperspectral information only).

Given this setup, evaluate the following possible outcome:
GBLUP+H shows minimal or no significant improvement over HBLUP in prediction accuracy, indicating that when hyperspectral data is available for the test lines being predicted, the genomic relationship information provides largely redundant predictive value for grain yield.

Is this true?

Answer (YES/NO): NO